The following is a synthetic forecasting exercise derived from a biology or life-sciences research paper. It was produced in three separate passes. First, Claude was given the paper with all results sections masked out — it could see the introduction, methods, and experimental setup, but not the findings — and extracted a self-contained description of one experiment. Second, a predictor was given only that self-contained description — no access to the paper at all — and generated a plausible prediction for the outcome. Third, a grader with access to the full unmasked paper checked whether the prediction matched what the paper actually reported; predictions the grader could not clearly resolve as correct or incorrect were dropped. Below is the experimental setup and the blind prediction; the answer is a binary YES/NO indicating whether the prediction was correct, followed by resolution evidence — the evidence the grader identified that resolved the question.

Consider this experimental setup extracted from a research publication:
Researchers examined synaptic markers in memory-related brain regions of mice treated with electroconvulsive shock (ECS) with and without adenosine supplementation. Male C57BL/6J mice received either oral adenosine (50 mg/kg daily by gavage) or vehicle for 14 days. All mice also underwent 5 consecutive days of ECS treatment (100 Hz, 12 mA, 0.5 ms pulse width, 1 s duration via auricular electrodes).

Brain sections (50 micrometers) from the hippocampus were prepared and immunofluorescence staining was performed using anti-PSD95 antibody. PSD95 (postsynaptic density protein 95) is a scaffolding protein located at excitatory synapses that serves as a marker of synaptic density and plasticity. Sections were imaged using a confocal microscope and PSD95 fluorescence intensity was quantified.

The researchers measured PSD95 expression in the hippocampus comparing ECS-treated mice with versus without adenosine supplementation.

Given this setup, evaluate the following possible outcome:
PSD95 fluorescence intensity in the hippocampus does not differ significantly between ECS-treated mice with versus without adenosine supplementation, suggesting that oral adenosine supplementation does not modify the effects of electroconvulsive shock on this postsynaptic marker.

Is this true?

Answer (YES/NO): NO